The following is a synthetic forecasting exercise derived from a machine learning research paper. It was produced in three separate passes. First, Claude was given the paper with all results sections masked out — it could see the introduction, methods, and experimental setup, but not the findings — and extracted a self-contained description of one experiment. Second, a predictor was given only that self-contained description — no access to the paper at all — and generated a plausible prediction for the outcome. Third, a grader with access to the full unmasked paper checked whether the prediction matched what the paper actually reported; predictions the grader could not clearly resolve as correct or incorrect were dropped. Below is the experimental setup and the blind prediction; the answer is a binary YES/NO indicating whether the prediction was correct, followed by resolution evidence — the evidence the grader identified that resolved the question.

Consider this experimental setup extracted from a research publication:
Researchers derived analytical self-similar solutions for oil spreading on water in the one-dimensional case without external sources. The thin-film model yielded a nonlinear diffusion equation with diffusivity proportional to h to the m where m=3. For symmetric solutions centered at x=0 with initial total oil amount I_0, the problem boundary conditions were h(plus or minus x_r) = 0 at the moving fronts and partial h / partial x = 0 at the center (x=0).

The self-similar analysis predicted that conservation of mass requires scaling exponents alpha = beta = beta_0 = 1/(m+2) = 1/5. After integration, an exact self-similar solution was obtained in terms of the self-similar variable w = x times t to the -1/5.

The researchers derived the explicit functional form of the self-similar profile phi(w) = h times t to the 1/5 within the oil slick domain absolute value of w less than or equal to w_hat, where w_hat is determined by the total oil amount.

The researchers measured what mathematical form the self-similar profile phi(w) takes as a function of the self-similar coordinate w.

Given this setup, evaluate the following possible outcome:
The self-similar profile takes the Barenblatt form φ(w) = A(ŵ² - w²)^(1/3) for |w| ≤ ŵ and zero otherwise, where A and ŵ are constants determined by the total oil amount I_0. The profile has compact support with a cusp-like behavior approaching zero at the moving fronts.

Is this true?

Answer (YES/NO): YES